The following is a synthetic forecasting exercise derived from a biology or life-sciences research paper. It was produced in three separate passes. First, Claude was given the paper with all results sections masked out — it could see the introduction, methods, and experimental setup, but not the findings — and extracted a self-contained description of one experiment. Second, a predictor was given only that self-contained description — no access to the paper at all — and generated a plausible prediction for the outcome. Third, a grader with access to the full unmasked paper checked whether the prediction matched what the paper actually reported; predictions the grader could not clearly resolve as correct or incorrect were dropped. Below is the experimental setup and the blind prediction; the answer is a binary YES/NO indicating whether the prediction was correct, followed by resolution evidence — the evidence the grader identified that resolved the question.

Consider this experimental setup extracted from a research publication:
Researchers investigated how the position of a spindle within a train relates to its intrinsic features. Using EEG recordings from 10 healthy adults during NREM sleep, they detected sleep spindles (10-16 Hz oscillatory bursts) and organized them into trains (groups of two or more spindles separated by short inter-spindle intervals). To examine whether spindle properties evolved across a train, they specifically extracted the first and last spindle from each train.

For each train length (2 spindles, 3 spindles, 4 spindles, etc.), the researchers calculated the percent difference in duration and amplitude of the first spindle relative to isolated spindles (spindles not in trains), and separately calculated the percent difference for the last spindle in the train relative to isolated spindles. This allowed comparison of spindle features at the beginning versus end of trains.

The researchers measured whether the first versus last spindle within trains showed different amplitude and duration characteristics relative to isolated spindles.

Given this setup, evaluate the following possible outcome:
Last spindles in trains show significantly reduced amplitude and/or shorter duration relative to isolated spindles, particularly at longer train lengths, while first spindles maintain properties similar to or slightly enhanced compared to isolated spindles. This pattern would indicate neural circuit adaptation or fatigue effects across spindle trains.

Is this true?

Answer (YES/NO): NO